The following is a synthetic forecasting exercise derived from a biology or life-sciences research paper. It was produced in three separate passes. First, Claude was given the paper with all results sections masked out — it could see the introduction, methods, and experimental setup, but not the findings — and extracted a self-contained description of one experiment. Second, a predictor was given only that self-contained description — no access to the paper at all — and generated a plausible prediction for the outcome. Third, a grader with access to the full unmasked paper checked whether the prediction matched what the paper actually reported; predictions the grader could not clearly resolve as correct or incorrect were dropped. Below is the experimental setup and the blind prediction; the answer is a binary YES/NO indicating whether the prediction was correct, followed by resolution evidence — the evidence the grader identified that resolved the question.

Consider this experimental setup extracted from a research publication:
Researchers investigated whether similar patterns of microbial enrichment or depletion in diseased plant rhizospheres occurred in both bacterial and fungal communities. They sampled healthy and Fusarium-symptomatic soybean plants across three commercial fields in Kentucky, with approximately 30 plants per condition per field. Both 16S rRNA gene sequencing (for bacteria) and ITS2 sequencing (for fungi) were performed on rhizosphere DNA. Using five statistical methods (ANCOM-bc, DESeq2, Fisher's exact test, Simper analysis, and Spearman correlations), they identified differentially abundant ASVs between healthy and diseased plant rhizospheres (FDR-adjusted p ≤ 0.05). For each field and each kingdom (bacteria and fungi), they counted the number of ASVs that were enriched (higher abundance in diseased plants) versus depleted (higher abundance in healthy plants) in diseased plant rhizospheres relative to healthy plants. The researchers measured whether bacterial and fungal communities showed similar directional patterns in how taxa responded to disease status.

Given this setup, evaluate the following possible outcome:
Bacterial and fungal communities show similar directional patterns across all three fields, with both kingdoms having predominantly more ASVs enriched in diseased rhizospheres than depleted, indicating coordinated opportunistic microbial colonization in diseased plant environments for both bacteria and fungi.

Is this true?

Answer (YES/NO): NO